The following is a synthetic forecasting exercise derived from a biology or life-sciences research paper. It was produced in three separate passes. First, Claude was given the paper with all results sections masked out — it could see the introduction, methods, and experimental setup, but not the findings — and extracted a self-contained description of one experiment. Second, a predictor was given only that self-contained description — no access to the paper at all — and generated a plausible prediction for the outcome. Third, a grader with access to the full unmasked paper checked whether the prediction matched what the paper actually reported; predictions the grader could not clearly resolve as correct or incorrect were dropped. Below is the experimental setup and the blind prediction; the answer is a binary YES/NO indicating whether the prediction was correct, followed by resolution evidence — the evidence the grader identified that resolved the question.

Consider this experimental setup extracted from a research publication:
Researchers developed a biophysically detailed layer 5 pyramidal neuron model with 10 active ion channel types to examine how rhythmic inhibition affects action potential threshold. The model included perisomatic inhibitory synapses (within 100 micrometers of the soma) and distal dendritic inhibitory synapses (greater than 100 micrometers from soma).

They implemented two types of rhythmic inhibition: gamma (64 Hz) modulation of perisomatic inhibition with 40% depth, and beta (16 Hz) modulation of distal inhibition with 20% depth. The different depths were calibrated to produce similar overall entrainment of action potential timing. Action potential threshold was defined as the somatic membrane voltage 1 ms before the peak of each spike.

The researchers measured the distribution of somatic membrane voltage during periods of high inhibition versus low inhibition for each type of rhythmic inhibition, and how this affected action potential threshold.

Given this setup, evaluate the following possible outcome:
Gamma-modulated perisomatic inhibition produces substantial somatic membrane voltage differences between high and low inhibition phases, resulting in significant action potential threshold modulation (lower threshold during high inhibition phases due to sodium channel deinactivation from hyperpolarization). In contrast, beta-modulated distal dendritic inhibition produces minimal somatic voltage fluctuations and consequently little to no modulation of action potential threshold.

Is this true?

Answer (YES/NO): NO